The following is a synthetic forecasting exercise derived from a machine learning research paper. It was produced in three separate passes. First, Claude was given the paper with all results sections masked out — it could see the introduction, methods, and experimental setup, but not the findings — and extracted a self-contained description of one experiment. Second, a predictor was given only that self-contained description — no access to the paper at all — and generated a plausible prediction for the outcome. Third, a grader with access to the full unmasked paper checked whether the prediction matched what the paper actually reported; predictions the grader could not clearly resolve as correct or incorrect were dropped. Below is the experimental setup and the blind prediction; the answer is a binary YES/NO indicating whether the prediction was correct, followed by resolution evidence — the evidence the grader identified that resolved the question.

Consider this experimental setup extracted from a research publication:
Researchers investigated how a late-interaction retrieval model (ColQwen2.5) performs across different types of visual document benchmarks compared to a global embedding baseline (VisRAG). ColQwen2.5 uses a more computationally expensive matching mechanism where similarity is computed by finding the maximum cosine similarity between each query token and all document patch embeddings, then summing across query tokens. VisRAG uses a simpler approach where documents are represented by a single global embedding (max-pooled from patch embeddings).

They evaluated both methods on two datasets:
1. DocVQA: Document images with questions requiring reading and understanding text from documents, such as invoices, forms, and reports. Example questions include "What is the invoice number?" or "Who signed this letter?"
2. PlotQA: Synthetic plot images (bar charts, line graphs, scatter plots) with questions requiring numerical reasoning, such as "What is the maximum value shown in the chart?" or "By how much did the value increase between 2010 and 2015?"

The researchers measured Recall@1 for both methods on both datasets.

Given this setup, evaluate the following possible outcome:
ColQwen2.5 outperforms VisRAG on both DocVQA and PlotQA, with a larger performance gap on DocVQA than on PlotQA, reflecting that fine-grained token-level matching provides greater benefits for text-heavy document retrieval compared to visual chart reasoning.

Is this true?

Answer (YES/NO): NO